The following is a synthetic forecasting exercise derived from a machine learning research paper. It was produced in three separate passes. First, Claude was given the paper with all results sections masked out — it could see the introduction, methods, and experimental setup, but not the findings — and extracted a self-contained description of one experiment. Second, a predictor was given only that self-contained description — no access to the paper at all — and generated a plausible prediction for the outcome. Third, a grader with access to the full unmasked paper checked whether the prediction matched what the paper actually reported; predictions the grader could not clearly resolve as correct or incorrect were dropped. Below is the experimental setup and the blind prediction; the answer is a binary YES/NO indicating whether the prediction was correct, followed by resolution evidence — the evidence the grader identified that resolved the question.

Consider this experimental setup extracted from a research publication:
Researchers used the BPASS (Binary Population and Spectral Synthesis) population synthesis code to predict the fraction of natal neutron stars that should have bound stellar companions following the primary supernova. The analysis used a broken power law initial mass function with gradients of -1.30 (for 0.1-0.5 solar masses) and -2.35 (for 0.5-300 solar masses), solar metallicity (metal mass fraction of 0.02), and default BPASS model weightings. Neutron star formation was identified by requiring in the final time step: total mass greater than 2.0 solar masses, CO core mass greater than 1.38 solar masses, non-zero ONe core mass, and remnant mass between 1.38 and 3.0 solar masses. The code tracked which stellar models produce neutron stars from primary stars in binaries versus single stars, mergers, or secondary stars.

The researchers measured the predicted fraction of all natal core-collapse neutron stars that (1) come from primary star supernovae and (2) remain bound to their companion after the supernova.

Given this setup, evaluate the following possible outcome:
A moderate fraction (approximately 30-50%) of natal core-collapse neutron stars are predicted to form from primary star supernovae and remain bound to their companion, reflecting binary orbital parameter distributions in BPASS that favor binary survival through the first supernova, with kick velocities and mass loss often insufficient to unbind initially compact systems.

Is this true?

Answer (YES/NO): NO